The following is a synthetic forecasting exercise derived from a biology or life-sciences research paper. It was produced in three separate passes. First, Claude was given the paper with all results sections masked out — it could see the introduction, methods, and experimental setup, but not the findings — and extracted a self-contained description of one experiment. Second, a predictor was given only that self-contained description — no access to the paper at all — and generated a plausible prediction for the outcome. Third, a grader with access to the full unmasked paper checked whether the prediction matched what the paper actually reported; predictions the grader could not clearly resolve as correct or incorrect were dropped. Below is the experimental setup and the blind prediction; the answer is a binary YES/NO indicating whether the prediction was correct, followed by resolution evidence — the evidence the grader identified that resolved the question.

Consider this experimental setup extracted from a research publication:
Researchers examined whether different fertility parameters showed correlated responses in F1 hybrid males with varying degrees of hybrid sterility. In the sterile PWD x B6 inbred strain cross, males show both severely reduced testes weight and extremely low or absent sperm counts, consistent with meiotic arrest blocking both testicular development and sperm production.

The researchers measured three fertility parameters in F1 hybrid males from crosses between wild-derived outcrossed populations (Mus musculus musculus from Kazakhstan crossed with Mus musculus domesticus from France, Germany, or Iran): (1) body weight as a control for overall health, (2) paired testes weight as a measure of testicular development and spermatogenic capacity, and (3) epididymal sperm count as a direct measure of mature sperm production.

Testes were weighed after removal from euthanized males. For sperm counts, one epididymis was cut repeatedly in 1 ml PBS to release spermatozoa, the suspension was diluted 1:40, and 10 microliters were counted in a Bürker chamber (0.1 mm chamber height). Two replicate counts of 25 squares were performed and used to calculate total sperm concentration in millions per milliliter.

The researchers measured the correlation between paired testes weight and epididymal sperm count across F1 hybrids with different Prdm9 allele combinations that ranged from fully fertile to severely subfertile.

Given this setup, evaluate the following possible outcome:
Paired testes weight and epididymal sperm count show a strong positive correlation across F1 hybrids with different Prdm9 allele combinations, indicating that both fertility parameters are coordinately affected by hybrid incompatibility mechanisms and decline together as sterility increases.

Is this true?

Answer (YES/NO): NO